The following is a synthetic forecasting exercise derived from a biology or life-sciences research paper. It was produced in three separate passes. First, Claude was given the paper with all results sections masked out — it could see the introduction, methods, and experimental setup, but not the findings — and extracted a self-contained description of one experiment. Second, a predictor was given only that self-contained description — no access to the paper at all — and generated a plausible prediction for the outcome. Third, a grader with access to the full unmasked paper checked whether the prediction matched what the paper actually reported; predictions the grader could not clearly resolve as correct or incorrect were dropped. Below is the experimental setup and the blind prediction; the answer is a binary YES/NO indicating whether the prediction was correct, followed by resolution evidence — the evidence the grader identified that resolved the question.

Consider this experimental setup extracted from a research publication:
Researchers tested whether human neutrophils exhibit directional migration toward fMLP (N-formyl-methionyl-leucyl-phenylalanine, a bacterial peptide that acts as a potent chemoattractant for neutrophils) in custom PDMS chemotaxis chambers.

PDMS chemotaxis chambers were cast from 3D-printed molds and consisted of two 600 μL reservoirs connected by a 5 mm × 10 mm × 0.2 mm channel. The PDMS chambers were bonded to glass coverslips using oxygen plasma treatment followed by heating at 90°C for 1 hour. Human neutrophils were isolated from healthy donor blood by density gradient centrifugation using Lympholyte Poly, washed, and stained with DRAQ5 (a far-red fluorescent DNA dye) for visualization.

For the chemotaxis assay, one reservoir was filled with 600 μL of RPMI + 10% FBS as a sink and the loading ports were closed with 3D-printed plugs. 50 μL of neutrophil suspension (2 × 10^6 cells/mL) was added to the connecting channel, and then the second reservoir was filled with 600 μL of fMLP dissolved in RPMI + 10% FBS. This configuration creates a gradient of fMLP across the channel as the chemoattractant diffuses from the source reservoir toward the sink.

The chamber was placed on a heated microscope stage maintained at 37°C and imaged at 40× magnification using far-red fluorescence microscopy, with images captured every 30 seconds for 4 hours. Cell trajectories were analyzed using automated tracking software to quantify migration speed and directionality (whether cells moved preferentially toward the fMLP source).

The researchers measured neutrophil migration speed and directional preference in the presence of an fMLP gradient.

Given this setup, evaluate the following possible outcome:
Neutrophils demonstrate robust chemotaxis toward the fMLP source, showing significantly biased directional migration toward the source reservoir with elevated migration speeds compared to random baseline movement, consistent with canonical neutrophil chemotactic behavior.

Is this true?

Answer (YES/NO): YES